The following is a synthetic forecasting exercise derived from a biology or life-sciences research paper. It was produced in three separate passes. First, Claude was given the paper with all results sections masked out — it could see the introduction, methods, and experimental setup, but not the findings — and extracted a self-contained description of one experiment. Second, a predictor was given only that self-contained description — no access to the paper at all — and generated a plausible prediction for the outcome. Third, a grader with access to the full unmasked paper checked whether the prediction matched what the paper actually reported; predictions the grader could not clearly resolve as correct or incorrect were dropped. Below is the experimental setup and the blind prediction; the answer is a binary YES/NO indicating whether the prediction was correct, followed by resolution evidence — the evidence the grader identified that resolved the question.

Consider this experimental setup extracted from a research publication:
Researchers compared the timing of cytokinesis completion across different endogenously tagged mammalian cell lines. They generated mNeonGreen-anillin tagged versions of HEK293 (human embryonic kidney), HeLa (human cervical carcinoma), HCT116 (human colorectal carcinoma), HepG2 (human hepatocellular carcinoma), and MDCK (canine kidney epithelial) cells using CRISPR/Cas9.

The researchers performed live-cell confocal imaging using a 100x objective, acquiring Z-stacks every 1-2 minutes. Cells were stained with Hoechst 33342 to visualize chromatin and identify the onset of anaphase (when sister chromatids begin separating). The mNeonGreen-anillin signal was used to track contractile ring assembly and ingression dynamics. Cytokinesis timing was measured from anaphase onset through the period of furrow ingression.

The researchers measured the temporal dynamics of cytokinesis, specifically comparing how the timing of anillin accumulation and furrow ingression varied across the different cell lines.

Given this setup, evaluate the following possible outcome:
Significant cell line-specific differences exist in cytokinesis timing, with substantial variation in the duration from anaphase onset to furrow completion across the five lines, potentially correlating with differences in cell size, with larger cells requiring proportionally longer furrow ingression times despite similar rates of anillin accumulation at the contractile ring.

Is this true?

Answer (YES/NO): NO